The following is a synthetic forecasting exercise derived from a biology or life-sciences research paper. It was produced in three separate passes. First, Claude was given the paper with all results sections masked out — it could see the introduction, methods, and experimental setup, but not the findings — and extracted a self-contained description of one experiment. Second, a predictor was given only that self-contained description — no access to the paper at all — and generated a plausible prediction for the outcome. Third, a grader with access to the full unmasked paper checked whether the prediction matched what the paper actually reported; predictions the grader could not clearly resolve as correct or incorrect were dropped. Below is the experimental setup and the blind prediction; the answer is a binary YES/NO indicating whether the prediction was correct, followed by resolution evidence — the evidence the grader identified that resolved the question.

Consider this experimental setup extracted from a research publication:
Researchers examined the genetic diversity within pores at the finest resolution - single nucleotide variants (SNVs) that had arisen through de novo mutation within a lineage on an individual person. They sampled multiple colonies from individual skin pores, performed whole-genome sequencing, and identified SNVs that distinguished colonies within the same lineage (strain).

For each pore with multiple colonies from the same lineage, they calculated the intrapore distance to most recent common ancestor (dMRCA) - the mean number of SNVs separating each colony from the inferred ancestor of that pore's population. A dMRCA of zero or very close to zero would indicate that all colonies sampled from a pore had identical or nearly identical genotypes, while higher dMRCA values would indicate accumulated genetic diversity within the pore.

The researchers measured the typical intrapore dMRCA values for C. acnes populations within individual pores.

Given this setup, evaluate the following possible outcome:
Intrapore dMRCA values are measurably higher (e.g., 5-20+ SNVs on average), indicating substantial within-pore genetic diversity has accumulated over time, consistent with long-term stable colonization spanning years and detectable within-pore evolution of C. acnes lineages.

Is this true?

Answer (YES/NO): NO